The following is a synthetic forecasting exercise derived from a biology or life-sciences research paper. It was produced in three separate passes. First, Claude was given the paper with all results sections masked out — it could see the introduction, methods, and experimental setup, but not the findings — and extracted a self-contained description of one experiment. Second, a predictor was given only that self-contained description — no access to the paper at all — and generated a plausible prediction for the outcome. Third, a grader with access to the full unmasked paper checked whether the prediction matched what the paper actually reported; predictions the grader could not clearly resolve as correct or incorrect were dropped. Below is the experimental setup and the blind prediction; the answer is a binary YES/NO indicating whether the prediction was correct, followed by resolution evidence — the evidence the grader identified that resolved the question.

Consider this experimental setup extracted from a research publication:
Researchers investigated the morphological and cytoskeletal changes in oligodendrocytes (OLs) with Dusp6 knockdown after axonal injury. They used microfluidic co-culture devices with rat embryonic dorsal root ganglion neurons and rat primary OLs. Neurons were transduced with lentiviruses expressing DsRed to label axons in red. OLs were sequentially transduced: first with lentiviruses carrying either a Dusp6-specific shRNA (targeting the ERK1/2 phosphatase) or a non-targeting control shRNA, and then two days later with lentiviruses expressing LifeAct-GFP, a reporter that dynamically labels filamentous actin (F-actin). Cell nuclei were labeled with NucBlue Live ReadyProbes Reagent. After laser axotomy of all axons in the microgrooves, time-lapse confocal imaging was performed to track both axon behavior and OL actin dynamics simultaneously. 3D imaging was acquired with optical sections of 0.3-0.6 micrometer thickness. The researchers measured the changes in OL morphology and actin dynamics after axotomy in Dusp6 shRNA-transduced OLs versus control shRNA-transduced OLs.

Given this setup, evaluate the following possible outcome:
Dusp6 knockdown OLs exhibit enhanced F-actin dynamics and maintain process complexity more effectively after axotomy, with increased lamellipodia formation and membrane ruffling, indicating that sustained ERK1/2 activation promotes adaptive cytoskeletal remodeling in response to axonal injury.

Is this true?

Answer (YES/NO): NO